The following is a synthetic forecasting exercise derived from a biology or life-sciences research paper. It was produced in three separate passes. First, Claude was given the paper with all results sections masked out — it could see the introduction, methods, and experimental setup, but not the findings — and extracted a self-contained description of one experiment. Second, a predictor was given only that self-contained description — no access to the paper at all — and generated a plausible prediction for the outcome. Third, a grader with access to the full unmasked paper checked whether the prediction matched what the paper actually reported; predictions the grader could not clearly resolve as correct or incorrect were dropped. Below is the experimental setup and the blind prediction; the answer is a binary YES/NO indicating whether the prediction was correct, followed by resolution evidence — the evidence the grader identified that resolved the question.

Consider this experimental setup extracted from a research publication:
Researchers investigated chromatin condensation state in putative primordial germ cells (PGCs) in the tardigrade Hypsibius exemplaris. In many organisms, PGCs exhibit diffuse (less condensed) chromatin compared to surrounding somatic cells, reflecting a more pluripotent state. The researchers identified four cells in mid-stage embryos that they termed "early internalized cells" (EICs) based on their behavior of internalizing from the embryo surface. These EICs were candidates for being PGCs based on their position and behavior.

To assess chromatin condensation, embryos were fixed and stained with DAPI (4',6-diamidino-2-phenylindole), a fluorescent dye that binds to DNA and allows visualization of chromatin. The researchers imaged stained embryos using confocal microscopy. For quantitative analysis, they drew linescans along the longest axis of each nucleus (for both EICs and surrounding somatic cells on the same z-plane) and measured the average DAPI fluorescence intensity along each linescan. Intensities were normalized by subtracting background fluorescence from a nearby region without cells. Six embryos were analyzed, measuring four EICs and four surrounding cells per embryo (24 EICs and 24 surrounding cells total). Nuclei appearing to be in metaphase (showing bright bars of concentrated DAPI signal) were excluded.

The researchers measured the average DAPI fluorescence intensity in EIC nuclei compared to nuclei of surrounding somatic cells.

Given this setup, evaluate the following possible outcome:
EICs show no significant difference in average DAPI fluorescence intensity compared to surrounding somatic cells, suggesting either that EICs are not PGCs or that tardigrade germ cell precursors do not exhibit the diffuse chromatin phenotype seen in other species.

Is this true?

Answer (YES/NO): NO